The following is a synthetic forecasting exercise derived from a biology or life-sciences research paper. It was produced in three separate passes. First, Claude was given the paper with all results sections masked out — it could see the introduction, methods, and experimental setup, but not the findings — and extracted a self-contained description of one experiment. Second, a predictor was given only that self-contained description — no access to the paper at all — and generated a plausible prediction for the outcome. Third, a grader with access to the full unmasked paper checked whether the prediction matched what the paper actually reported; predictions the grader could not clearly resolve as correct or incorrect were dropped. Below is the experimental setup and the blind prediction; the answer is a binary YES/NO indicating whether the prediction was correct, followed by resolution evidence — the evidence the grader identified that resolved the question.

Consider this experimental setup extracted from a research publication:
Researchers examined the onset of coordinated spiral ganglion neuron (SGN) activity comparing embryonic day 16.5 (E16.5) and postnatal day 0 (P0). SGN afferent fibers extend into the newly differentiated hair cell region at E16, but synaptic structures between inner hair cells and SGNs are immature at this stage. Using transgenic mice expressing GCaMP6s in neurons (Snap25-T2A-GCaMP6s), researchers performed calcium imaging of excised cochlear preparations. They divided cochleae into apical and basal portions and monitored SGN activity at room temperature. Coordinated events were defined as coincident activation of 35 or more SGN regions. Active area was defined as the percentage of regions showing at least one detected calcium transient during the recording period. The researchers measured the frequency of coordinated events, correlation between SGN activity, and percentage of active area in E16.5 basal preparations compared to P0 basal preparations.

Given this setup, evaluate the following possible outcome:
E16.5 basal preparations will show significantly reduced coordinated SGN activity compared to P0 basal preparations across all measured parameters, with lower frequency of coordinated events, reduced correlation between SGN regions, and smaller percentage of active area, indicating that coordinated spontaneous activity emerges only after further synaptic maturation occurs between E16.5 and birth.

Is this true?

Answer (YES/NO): YES